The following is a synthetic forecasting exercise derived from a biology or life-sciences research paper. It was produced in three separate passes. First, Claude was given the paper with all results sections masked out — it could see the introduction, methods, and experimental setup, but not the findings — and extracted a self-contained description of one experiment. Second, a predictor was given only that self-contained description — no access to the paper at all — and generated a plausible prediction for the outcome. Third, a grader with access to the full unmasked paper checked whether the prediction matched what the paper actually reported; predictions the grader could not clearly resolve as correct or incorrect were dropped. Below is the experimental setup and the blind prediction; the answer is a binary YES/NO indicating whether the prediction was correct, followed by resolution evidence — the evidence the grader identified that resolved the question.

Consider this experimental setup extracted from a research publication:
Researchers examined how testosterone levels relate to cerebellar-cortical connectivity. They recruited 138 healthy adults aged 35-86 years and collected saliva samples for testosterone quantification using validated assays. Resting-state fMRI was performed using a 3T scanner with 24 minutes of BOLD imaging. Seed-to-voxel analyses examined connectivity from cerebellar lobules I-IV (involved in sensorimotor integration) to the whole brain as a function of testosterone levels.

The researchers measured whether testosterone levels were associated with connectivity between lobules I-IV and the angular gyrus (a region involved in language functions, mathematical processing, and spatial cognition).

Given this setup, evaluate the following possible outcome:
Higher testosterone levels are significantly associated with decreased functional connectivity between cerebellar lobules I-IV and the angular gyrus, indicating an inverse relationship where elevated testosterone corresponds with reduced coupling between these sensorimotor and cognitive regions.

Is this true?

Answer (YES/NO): NO